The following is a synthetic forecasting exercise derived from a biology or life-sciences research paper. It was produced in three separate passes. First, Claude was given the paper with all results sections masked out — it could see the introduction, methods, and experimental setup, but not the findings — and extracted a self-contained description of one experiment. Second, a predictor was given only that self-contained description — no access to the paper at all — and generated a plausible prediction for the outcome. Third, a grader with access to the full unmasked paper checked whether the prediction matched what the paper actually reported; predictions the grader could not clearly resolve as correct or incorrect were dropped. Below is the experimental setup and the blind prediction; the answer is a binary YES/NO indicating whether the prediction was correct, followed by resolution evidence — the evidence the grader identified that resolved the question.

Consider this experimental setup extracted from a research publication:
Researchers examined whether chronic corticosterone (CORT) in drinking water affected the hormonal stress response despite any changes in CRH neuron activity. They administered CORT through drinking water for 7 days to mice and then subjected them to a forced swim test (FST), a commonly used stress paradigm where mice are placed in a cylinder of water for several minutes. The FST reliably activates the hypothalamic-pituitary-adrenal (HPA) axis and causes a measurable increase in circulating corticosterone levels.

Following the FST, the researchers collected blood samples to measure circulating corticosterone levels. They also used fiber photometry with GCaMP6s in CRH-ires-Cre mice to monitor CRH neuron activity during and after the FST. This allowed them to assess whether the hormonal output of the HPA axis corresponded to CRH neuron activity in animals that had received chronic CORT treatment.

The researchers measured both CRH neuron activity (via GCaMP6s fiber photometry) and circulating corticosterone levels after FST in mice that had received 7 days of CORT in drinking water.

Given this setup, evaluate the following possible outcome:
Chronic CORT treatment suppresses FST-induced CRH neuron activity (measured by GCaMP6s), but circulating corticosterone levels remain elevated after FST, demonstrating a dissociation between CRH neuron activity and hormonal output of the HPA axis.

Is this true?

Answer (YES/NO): NO